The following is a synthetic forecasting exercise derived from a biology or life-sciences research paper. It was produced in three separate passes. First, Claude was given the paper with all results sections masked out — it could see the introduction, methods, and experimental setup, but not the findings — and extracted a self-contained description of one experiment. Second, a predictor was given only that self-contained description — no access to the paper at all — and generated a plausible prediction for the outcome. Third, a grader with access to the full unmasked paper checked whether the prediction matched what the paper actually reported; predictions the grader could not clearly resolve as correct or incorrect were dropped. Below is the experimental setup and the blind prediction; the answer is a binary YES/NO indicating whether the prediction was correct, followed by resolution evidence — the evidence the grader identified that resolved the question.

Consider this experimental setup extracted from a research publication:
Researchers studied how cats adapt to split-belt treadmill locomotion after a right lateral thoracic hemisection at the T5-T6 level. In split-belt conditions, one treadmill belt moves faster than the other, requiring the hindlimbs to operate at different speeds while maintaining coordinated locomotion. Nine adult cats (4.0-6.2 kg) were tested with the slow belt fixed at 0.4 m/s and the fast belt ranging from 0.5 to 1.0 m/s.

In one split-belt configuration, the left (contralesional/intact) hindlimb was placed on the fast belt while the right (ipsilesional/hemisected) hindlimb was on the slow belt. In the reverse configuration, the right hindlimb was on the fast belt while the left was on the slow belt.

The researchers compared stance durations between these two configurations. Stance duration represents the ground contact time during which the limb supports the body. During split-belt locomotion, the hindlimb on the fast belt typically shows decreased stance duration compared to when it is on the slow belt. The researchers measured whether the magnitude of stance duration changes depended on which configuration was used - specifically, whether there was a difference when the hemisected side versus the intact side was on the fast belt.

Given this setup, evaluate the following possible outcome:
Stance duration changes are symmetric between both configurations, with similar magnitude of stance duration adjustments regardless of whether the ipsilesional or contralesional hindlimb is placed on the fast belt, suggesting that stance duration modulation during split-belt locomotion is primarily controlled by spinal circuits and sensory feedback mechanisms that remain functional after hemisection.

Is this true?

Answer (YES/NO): NO